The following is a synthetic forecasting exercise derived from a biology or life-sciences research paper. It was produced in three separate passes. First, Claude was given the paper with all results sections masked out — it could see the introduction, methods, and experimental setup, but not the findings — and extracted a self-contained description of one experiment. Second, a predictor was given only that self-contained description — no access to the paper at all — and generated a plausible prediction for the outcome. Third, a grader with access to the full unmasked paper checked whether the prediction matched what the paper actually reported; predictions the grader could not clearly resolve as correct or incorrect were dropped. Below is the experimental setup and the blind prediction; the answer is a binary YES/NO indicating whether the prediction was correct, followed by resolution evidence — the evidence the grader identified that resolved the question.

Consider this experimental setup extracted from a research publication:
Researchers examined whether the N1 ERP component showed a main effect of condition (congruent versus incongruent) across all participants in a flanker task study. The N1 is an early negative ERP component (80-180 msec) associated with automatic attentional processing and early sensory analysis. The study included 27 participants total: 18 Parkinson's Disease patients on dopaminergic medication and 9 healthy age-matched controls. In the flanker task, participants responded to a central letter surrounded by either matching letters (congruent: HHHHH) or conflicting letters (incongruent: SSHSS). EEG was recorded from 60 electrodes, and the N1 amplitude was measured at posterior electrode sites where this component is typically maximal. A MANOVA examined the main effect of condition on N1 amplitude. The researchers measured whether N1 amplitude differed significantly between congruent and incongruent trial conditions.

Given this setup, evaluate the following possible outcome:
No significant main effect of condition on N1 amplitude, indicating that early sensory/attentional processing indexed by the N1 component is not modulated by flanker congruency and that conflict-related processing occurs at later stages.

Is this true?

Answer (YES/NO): YES